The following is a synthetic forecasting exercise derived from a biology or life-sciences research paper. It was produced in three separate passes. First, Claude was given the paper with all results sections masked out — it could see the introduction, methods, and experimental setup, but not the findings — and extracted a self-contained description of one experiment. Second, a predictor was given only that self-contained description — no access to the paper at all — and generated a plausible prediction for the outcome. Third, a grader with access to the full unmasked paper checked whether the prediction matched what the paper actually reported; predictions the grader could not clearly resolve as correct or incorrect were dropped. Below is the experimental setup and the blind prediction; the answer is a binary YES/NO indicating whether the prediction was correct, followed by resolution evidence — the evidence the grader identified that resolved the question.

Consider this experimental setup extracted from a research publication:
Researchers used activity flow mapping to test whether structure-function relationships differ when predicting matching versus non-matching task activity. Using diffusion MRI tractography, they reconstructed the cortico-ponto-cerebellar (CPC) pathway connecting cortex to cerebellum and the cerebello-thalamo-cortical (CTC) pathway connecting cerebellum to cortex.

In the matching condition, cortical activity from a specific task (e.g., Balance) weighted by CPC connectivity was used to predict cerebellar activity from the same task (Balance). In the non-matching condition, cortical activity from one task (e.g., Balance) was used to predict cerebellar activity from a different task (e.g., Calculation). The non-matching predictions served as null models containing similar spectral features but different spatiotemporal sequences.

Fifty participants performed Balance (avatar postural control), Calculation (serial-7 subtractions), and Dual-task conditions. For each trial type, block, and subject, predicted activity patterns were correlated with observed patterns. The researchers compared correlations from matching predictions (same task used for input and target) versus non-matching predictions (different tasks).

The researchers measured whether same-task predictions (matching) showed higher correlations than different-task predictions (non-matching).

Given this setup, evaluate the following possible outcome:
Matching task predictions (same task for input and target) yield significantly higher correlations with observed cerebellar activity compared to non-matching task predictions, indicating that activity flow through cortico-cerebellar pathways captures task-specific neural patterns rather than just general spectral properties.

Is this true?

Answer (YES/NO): YES